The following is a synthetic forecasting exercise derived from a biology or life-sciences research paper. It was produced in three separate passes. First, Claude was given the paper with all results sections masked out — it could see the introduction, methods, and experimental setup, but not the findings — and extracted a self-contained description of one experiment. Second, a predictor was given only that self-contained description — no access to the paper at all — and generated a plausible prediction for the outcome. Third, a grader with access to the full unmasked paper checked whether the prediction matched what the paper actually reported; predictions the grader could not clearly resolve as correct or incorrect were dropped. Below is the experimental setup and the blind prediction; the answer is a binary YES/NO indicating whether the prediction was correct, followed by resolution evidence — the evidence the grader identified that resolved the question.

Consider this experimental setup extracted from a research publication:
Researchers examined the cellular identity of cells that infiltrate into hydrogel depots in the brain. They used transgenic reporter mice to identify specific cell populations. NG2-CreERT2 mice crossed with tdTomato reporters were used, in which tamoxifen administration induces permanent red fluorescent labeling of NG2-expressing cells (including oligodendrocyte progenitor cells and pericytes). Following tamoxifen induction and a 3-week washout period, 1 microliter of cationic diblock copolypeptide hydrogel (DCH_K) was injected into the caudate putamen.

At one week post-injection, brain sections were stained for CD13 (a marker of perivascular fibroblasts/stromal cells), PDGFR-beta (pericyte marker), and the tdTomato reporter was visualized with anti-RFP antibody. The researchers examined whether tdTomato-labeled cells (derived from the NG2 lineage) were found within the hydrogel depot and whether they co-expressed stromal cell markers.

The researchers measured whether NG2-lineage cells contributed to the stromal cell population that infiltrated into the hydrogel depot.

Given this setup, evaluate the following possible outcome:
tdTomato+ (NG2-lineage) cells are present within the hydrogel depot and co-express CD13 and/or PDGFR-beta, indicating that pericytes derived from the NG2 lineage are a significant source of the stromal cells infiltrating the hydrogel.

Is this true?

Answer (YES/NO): NO